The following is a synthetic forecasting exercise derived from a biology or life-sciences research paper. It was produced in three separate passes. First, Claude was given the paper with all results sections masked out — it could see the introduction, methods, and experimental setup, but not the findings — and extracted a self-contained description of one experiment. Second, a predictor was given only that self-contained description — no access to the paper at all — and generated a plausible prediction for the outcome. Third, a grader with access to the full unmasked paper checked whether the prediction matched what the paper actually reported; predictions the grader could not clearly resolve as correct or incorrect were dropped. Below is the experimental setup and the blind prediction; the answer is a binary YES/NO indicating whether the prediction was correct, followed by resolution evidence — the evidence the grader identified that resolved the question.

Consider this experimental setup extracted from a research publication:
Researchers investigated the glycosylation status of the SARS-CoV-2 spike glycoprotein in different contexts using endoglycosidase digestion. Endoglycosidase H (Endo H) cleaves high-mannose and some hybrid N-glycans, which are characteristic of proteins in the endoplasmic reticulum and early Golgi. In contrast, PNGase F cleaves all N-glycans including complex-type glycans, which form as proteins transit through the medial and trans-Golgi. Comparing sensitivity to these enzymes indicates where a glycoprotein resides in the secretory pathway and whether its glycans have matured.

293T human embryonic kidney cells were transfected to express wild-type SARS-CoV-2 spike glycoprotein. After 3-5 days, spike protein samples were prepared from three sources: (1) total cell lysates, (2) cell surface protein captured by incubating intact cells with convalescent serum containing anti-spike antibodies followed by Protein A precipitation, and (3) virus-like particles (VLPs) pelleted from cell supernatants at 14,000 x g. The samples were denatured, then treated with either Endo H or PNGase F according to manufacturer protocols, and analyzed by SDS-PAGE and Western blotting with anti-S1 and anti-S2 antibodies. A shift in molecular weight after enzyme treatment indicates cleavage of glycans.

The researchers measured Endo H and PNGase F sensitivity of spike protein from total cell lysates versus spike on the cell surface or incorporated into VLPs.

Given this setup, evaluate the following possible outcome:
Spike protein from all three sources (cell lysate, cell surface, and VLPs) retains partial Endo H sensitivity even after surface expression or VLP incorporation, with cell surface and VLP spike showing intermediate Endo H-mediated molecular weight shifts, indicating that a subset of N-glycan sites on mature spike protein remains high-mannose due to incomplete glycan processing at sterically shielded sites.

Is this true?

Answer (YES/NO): NO